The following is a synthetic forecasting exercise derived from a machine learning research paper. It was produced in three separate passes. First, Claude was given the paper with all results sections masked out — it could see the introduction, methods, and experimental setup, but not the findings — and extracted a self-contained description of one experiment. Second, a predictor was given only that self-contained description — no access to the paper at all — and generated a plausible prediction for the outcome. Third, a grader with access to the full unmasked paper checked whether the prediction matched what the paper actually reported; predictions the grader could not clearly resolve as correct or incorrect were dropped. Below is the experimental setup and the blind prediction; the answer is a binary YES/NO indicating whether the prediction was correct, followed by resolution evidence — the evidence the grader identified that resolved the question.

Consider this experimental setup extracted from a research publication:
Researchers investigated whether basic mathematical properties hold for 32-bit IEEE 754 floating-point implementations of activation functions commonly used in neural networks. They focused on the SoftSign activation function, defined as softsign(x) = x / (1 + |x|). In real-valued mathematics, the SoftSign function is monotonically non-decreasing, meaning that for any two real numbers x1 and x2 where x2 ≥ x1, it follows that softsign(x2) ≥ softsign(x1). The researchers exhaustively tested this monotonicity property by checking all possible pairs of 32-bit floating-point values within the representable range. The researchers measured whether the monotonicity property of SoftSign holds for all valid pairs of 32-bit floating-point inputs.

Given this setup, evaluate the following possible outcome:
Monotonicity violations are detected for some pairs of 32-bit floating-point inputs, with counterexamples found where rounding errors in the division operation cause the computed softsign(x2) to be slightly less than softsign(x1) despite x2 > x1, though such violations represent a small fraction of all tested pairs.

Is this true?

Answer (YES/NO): YES